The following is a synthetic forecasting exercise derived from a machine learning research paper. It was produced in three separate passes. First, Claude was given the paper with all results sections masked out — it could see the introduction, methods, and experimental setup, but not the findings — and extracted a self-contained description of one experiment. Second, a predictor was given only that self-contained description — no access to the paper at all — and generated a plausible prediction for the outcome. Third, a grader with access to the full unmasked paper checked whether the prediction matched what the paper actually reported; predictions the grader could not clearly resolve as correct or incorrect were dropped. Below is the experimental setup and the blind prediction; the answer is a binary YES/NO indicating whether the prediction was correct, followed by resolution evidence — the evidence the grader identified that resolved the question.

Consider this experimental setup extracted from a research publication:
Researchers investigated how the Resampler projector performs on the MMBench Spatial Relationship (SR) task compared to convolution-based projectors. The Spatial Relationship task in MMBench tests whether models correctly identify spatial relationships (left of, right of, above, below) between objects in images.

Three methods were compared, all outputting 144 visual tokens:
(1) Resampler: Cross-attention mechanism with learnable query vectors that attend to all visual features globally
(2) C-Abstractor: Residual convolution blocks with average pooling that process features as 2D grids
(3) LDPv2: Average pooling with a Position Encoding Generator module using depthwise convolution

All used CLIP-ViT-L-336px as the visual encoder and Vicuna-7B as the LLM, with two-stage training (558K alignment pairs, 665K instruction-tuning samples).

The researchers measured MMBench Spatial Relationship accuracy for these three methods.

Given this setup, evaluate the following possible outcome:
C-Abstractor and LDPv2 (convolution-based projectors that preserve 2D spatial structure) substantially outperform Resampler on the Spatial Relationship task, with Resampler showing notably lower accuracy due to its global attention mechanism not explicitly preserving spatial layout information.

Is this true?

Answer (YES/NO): NO